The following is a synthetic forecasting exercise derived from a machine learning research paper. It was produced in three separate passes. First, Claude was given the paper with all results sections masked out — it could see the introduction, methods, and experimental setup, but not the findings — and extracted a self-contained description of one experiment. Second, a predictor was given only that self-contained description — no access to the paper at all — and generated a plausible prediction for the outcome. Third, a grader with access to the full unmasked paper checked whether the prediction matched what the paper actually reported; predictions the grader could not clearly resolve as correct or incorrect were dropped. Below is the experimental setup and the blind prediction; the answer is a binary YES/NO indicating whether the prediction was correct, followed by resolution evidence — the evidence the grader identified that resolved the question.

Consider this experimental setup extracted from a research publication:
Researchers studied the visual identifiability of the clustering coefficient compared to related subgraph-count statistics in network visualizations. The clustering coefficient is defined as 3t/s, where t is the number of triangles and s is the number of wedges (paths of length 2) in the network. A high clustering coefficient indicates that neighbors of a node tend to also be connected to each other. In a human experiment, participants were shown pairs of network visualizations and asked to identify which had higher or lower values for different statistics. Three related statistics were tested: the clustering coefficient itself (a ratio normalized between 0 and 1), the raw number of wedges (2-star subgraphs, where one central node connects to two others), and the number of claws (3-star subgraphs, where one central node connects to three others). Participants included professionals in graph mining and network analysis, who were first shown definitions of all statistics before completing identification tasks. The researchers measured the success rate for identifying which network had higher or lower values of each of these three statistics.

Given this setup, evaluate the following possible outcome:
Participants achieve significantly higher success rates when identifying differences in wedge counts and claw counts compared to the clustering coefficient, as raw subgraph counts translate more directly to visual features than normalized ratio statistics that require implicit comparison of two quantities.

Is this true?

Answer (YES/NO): NO